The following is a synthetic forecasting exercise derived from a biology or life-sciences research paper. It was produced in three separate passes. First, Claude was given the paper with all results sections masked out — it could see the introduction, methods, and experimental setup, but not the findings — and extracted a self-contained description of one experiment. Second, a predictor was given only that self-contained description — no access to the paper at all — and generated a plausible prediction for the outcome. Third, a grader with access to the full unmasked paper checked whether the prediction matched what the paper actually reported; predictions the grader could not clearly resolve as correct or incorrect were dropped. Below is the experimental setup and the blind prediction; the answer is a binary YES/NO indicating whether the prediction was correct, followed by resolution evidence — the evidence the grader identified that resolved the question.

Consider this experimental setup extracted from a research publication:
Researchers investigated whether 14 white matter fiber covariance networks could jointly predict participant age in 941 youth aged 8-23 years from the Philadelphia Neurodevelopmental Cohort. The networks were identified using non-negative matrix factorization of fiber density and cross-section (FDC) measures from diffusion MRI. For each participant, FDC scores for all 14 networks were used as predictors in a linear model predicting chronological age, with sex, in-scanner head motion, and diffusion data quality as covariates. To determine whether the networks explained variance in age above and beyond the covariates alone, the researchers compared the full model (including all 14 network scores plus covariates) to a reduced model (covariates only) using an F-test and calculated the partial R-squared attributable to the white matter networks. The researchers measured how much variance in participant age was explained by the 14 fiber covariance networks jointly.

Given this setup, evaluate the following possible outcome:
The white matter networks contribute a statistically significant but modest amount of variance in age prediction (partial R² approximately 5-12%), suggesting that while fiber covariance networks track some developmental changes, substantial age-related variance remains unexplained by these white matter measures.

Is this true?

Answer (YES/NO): NO